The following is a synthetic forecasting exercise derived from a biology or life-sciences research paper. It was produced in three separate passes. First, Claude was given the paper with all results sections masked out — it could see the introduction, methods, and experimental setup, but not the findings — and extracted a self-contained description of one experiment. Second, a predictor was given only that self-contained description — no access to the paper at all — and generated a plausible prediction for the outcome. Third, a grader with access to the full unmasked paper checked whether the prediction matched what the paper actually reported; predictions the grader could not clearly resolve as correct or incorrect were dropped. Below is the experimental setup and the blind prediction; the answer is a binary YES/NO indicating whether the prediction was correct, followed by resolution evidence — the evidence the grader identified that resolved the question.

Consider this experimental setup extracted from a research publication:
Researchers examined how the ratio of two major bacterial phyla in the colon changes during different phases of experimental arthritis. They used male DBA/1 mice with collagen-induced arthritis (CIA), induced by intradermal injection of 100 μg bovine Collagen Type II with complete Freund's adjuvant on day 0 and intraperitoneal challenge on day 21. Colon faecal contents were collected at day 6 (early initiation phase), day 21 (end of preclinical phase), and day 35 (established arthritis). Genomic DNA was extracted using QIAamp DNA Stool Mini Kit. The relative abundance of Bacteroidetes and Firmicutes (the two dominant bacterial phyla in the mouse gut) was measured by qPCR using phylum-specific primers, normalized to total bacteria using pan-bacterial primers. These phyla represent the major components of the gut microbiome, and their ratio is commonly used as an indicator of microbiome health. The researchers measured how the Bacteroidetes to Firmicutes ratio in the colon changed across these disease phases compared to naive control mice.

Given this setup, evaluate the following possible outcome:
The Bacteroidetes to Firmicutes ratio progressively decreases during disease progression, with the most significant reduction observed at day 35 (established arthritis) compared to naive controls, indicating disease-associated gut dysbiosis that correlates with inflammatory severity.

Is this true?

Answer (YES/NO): NO